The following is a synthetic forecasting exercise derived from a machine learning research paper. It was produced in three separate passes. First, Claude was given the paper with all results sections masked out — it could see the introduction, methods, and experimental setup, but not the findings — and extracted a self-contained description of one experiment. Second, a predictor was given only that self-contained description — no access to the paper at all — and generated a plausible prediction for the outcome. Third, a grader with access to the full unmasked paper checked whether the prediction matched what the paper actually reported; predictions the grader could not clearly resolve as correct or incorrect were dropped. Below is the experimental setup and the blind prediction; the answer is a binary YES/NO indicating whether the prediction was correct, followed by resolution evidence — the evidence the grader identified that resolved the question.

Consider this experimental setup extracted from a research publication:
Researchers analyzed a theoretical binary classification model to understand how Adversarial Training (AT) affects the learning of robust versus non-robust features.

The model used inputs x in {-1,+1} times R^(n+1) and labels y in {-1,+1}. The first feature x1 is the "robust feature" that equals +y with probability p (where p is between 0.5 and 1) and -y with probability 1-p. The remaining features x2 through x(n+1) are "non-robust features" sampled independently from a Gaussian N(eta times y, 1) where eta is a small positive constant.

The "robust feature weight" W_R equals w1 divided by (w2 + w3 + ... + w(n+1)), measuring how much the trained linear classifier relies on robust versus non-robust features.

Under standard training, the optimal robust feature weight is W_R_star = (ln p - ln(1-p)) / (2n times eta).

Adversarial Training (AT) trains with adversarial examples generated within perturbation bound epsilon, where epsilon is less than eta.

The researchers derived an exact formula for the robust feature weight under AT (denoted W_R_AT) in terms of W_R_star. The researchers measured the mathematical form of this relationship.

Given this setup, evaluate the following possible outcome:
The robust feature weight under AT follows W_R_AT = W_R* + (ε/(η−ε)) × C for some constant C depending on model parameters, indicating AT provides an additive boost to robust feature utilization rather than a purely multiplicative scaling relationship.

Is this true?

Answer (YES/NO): NO